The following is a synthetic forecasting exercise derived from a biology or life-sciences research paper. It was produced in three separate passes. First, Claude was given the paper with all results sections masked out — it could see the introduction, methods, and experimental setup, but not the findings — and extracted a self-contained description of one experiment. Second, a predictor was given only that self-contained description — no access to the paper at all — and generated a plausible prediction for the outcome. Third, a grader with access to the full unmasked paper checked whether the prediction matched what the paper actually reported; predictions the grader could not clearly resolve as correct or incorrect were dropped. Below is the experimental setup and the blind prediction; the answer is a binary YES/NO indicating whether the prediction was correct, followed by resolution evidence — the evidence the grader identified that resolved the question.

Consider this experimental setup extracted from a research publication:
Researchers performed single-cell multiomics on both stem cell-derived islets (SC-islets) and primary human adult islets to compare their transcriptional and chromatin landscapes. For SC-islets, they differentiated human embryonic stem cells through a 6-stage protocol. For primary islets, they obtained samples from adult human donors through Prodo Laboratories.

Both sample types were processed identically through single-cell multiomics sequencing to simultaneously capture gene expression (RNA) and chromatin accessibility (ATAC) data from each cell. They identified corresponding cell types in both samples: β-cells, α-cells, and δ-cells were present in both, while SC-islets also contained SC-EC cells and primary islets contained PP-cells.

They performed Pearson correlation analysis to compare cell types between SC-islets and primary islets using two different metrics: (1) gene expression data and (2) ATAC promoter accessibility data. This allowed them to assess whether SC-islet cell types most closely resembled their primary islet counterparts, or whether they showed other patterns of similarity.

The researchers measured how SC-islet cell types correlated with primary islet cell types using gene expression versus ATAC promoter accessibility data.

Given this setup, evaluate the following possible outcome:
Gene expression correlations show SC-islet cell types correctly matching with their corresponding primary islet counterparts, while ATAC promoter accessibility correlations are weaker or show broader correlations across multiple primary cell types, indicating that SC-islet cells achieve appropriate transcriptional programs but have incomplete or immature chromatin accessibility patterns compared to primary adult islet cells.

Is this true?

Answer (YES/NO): YES